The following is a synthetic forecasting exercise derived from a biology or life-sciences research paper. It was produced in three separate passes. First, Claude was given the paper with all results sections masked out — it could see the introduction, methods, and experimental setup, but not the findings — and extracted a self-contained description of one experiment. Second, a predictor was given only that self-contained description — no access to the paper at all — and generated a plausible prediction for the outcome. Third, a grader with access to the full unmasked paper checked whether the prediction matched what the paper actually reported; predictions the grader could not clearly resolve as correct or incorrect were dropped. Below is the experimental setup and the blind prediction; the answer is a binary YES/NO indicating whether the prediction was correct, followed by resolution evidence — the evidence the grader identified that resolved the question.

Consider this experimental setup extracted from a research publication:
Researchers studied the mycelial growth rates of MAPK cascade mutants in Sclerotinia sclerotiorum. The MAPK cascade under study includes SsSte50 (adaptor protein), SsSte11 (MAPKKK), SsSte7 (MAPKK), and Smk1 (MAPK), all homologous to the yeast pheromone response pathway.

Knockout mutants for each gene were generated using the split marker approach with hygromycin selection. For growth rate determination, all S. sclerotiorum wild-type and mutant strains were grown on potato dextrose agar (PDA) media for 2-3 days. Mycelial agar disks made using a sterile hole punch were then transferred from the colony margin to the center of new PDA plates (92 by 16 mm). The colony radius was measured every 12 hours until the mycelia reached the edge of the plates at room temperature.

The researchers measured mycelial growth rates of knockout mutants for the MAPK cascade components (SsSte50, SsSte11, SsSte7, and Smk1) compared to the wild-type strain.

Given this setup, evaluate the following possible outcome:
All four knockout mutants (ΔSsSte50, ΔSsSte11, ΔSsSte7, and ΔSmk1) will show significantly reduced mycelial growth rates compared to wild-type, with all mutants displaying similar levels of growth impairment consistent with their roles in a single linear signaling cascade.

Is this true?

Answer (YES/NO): YES